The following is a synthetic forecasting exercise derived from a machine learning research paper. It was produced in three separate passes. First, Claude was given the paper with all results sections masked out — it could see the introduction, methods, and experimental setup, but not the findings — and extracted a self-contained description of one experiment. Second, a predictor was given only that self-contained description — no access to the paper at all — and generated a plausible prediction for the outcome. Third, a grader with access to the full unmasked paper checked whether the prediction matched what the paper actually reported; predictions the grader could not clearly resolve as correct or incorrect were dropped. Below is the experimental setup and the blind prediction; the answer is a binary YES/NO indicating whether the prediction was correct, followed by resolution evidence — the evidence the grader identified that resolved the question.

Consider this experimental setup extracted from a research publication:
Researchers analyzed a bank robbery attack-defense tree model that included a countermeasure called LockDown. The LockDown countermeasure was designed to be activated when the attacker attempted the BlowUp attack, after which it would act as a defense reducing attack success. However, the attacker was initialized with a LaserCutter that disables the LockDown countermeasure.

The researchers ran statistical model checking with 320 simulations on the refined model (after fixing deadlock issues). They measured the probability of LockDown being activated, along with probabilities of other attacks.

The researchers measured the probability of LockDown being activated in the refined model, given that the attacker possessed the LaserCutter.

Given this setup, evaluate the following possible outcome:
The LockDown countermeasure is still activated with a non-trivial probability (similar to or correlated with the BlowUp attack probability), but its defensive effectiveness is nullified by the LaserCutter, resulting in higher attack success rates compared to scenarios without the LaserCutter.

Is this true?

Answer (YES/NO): NO